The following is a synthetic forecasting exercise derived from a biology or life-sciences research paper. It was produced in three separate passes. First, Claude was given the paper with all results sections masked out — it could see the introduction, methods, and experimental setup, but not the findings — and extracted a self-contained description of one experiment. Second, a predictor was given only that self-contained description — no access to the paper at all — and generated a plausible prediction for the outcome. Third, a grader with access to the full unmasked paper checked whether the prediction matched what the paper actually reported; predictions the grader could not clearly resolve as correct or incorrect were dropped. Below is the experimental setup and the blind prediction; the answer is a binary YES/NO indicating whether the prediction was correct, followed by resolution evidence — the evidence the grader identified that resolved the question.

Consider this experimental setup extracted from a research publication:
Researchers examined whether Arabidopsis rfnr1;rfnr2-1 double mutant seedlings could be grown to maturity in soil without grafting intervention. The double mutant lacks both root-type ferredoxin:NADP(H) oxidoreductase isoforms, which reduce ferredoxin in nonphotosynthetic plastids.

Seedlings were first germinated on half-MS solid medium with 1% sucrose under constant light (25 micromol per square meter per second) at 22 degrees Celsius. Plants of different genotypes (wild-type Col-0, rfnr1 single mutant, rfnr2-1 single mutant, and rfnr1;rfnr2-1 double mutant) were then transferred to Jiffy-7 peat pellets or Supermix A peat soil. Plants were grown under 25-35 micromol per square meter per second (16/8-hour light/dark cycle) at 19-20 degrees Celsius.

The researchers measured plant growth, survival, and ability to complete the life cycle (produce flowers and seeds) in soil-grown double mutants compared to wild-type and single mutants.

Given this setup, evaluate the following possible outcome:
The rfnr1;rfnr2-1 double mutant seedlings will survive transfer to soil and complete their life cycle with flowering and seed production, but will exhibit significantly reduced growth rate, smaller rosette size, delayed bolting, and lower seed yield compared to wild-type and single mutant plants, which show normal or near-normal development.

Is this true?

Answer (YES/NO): YES